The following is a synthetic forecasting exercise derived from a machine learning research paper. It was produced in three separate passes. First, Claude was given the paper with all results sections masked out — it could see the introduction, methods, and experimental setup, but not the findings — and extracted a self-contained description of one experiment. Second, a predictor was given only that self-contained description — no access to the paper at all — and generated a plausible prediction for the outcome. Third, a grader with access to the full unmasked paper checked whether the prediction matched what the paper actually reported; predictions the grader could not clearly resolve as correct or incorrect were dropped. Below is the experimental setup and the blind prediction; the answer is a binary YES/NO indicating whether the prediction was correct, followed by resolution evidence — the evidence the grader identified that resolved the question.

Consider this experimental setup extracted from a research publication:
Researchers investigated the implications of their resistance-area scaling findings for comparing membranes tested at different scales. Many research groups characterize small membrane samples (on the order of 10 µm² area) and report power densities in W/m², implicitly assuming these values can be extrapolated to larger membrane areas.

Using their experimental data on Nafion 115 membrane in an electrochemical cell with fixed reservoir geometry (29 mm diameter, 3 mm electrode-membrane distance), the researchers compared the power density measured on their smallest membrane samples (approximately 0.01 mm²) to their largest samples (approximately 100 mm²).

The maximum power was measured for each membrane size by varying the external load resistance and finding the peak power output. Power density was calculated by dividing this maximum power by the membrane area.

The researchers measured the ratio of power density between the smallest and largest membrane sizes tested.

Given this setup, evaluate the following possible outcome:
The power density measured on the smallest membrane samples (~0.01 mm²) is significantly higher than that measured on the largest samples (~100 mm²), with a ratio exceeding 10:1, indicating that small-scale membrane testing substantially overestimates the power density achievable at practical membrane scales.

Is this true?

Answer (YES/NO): YES